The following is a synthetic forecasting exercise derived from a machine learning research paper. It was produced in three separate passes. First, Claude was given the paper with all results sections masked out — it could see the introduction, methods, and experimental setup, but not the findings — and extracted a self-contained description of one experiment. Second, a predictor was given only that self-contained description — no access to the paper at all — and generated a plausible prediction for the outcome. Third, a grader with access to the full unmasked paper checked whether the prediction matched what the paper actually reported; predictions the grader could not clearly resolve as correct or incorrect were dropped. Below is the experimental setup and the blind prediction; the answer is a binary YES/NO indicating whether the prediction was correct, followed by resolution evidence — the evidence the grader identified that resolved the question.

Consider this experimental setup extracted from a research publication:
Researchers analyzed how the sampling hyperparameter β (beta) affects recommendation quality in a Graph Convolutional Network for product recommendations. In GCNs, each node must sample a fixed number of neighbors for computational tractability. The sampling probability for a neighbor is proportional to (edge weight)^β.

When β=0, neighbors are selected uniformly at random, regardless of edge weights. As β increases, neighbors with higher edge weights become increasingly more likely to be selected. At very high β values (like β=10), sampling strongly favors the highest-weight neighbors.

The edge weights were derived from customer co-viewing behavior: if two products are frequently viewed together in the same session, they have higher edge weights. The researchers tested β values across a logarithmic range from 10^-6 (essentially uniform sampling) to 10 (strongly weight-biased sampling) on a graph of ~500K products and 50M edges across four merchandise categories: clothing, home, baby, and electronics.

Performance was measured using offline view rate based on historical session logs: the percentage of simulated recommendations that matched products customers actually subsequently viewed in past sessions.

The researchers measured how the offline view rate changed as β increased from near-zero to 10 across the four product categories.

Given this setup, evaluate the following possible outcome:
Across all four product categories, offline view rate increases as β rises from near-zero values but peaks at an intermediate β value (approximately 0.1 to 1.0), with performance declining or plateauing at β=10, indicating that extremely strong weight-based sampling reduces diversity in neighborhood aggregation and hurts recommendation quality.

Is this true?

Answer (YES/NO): NO